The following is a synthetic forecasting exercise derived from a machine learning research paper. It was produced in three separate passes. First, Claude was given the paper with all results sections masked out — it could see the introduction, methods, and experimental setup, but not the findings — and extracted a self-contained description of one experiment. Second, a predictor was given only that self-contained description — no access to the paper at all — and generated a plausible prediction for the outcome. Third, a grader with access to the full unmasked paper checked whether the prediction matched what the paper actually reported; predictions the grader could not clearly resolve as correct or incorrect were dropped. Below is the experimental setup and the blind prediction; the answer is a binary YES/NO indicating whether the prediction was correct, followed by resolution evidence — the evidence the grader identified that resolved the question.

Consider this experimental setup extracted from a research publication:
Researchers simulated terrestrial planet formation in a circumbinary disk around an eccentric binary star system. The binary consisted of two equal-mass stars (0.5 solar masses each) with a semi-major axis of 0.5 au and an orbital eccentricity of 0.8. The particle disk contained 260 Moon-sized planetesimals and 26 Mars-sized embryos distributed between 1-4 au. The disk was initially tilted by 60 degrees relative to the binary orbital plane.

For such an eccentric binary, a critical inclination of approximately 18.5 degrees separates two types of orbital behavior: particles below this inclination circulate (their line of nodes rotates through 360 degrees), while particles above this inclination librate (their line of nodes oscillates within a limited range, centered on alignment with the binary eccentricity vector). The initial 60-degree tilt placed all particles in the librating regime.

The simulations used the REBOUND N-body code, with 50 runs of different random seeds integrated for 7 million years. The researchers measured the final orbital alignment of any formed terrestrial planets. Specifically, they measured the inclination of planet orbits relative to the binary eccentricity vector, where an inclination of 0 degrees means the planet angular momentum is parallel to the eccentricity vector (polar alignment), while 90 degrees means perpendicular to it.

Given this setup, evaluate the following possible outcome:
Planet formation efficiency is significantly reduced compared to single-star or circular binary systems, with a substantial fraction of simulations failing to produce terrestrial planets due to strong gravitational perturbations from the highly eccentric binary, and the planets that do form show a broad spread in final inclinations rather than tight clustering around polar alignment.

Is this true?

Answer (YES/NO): NO